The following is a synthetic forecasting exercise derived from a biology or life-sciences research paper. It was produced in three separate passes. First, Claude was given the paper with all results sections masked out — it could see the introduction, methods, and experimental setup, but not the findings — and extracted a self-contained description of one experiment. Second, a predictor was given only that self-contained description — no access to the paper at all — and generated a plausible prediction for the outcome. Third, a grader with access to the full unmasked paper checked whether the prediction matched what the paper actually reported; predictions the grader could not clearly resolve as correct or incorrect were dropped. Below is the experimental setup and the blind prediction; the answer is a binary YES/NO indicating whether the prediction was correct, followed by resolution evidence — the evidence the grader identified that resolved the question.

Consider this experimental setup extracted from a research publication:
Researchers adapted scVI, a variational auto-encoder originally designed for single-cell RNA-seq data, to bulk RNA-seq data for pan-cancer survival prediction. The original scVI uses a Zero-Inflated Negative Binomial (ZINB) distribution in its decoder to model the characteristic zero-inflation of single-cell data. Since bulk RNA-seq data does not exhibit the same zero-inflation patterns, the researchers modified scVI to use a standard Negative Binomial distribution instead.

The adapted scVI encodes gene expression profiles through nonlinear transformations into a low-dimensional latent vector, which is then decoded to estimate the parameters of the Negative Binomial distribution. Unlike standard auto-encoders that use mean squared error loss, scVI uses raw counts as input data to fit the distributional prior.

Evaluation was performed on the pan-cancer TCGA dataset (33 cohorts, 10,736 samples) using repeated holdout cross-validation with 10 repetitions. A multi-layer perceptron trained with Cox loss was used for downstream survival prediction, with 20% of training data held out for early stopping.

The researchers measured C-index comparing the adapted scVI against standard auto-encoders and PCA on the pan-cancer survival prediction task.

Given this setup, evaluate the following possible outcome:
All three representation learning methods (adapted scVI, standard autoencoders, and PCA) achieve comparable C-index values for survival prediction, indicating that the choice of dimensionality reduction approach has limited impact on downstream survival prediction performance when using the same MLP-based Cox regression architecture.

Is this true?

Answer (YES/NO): YES